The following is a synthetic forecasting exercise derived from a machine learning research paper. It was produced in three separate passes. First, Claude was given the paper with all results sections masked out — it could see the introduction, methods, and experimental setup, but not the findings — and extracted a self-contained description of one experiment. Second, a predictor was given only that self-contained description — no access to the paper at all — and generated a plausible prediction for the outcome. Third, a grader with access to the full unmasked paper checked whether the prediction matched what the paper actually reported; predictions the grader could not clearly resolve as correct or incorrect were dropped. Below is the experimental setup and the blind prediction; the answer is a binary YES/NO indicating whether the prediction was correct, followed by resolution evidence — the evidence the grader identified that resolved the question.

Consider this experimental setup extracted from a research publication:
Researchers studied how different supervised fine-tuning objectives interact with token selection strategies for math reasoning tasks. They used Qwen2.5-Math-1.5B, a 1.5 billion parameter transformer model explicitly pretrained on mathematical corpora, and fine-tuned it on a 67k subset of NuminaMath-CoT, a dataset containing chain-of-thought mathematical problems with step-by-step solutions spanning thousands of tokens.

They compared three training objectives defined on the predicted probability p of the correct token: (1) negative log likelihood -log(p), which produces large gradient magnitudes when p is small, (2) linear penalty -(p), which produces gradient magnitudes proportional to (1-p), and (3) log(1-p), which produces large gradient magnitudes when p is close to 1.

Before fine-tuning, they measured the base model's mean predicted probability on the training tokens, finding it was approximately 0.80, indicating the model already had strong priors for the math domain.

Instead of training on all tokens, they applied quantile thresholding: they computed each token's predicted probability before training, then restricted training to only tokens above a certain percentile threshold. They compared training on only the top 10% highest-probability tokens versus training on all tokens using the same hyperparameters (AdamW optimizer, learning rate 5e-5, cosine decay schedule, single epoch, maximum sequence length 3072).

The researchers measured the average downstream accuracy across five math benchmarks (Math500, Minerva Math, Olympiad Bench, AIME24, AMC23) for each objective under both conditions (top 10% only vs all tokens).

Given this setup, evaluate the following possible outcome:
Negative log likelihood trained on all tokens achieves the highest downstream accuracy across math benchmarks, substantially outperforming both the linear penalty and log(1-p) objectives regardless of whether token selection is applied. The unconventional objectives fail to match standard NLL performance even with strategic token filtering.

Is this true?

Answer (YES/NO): NO